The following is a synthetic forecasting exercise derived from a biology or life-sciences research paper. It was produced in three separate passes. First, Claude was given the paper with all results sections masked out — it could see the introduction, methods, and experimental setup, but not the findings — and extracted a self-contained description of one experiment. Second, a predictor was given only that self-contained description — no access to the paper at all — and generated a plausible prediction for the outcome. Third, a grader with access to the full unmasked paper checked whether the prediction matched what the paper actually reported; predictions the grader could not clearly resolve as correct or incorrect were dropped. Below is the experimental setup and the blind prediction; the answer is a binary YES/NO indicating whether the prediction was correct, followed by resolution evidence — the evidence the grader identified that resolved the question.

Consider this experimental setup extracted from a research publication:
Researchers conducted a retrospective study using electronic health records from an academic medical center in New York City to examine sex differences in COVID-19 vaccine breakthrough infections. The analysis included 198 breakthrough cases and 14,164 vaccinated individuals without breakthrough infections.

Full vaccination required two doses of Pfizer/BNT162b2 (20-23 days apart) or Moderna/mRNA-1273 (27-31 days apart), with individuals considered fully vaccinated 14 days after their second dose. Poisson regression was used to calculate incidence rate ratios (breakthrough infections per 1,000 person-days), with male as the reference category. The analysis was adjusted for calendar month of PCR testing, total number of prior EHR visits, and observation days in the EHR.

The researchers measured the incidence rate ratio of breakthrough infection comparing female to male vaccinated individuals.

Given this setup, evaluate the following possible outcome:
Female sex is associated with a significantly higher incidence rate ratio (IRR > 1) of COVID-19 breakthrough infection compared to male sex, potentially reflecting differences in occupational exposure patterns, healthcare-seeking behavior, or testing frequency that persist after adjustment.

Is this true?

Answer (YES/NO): NO